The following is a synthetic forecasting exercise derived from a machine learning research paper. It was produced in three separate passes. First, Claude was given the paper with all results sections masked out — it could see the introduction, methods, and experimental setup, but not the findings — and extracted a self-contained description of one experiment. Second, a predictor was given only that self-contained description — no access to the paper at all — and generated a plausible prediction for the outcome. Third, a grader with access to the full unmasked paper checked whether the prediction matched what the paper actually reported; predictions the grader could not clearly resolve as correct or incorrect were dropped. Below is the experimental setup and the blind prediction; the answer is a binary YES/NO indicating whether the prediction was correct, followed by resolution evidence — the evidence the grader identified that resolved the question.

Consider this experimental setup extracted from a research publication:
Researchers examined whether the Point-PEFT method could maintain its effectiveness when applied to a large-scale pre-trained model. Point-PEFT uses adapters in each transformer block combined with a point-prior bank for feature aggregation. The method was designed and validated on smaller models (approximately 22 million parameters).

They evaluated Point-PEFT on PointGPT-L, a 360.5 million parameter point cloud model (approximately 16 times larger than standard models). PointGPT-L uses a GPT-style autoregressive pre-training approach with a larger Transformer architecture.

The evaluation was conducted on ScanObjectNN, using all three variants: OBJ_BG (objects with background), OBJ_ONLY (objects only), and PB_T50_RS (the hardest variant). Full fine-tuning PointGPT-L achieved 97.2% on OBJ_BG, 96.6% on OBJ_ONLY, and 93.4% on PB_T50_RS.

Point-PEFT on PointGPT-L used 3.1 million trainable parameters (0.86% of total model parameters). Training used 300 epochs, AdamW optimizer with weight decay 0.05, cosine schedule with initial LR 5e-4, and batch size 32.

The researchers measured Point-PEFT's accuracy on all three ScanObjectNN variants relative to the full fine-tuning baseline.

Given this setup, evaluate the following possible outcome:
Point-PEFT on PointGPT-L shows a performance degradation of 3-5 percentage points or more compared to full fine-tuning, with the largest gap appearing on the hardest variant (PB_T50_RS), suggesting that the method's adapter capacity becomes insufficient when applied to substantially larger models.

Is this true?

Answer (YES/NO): NO